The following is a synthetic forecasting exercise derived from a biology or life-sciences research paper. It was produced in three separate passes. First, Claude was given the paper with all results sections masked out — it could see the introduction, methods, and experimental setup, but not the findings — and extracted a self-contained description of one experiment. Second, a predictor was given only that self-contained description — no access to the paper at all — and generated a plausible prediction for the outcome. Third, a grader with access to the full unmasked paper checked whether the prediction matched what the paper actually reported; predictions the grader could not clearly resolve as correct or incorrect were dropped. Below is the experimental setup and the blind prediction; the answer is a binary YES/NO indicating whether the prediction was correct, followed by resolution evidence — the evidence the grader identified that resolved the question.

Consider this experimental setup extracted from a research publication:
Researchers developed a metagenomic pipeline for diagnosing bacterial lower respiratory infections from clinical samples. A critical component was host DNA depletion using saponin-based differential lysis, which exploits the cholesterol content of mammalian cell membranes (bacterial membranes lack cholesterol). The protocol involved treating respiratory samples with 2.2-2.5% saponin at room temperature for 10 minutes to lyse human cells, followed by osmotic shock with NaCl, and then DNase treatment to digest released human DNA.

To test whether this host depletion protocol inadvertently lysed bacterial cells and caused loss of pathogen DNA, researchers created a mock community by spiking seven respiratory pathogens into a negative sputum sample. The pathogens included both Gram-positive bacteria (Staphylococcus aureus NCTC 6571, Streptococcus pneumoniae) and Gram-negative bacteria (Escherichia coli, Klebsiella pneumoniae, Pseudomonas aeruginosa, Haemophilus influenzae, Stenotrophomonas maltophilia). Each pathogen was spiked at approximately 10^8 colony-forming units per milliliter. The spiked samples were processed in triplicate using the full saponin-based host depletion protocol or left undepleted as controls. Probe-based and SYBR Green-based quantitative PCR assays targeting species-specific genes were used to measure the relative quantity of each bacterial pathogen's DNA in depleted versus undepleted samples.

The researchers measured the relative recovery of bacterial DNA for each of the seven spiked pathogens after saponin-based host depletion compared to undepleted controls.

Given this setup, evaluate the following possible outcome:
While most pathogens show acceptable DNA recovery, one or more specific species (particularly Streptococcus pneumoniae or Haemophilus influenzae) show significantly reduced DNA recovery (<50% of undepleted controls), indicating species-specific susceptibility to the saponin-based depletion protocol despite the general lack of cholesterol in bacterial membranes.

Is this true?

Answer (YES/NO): YES